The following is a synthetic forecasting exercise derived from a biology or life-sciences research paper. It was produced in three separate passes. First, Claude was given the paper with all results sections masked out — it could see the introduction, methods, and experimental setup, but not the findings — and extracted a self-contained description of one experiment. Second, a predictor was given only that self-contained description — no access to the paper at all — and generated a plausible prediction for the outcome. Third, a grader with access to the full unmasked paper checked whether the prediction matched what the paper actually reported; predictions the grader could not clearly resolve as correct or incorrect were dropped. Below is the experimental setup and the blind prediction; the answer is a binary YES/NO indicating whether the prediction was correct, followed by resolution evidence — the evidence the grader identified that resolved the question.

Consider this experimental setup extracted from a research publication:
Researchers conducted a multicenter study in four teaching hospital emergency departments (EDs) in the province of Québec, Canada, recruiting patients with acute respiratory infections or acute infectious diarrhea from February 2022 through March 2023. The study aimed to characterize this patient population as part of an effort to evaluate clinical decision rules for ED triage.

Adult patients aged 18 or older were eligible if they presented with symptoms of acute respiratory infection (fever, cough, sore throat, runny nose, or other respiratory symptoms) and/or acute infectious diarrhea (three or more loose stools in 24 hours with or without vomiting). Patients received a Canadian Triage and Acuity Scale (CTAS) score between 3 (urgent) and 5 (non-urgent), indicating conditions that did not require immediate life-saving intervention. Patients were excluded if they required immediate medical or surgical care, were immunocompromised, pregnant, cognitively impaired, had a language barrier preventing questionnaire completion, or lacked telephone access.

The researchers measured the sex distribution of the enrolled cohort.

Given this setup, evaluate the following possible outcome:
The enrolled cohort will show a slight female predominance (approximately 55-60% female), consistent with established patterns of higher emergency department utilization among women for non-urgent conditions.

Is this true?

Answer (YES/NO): NO